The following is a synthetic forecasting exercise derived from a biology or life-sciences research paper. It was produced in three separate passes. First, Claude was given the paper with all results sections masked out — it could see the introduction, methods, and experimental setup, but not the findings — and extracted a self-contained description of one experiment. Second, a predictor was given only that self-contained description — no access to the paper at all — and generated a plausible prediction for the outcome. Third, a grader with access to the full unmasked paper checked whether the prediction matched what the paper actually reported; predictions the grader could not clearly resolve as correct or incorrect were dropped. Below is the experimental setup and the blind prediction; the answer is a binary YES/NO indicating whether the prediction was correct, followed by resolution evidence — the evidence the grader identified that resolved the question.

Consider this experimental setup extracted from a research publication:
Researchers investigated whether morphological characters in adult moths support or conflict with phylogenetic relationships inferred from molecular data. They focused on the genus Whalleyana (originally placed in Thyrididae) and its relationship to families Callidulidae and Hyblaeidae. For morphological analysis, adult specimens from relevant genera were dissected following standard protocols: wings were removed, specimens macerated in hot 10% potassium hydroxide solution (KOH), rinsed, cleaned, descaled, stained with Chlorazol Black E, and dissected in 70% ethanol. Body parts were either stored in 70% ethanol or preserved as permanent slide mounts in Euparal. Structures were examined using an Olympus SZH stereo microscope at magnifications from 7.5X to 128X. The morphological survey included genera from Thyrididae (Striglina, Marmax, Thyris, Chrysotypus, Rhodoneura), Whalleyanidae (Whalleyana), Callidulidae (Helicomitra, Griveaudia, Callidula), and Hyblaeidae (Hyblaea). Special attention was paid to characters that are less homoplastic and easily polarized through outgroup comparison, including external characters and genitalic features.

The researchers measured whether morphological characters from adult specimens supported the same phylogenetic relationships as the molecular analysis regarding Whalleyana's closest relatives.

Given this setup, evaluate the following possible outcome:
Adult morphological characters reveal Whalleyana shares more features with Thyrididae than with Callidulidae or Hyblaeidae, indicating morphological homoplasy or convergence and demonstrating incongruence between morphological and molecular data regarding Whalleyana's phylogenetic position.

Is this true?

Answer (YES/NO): NO